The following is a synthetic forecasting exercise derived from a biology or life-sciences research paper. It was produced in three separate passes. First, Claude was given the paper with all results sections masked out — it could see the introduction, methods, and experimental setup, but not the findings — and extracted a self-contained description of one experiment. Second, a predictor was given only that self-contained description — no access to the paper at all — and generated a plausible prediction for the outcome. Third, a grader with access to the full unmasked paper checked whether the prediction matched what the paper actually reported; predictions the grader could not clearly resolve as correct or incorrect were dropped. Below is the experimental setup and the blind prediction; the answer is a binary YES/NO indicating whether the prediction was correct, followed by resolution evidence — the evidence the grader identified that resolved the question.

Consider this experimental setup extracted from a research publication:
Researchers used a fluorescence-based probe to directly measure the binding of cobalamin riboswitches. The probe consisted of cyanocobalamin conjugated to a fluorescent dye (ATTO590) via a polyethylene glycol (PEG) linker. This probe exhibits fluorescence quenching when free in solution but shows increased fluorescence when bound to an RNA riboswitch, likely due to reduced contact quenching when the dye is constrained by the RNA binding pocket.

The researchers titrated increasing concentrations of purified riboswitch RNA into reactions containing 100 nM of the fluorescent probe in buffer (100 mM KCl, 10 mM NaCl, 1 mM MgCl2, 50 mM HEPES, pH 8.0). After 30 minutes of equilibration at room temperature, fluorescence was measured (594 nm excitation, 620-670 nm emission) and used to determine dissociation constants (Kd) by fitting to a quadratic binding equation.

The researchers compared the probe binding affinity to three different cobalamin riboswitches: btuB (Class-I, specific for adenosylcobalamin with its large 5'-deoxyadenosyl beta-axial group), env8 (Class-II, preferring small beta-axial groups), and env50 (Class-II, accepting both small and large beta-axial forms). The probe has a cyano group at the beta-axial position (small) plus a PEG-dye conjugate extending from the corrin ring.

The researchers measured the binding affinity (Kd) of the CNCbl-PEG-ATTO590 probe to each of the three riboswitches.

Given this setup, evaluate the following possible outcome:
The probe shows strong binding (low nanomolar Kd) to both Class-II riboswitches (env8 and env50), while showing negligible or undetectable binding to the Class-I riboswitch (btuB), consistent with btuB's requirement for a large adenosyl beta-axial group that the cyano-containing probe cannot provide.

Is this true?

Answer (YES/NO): NO